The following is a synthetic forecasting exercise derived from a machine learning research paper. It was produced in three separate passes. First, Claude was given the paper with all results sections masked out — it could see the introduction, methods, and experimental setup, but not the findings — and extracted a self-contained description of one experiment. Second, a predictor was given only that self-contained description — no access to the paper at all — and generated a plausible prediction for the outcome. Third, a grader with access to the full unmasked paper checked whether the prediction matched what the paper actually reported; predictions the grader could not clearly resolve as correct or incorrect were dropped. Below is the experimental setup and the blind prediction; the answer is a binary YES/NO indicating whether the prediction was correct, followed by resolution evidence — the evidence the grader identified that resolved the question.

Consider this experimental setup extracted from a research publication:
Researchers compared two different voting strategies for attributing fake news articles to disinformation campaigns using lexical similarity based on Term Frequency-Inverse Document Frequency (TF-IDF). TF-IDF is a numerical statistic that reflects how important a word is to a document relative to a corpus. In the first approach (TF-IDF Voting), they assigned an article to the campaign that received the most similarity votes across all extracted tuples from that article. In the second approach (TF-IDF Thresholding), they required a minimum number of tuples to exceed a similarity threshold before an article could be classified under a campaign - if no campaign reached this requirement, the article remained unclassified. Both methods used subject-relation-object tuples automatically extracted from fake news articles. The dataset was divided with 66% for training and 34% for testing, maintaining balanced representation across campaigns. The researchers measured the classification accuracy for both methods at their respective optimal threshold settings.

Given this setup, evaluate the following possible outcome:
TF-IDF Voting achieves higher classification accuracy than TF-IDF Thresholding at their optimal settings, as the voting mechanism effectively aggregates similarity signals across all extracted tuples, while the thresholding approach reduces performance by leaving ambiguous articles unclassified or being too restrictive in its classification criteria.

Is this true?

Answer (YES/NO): YES